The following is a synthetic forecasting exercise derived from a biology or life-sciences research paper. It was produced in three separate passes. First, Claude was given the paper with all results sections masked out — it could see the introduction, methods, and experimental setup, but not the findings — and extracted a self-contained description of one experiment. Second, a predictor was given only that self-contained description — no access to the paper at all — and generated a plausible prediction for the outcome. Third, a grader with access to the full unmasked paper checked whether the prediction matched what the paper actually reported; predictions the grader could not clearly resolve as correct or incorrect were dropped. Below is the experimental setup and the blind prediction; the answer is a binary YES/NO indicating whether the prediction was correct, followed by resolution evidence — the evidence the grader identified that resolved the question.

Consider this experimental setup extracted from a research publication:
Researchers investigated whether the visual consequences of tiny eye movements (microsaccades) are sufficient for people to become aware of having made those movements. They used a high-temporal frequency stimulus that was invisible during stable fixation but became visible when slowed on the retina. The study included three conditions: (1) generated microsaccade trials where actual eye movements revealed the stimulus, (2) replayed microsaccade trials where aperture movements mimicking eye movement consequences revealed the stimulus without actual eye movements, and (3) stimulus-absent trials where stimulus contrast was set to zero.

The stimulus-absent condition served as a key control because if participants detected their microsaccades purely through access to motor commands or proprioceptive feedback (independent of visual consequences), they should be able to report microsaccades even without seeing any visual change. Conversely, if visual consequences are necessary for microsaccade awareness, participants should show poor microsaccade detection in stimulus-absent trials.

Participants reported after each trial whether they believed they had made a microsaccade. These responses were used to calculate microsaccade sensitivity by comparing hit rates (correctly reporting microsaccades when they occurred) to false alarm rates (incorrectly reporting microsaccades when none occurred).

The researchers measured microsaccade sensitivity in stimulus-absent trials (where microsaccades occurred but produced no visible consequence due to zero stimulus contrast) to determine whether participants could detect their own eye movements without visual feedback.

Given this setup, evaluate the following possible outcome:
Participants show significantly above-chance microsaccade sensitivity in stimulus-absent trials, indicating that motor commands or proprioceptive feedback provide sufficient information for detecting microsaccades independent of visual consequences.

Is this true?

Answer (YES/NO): NO